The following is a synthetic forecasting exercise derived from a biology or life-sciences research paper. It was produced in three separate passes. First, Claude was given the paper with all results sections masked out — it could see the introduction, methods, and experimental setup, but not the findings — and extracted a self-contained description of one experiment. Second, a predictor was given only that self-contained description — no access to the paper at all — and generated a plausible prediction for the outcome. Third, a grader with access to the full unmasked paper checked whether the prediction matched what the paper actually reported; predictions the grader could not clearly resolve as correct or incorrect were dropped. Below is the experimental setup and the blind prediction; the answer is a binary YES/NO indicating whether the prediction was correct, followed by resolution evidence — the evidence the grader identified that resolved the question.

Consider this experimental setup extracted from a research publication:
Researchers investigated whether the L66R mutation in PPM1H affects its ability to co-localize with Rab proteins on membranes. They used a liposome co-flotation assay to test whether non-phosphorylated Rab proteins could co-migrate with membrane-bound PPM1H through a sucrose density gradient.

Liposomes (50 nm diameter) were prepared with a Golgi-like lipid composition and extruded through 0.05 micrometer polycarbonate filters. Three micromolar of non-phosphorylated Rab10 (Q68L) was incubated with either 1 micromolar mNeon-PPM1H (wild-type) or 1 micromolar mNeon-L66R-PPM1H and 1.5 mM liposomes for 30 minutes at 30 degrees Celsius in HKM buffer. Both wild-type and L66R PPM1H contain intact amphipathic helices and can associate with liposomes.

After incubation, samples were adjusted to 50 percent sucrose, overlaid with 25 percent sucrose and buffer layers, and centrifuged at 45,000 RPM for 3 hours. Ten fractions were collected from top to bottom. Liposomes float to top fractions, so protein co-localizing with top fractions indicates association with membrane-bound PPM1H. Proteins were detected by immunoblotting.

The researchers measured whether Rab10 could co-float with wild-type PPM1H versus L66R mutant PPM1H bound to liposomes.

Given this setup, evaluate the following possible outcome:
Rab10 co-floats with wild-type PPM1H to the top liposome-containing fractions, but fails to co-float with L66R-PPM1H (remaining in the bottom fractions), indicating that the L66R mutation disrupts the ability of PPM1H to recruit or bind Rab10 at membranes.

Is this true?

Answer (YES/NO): YES